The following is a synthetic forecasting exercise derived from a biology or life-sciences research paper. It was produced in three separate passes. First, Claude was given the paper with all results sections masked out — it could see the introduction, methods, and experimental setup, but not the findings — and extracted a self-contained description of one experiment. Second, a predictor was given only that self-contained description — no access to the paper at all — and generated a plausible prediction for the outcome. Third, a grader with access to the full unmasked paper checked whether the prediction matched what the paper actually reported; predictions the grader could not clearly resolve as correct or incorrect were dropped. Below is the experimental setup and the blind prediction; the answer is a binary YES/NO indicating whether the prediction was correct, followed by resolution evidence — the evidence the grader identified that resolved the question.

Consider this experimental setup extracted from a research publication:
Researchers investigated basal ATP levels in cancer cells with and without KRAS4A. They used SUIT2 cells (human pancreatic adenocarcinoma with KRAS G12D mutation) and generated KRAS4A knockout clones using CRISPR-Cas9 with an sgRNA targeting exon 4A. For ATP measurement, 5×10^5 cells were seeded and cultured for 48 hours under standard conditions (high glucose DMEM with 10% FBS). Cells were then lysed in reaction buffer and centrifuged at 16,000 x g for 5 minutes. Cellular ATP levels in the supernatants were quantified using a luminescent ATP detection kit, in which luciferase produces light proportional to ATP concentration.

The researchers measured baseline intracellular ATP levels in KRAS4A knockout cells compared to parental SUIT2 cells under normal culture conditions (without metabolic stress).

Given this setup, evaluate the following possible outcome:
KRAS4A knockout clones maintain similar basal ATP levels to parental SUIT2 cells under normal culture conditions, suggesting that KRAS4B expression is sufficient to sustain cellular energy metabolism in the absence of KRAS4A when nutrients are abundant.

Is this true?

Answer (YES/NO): NO